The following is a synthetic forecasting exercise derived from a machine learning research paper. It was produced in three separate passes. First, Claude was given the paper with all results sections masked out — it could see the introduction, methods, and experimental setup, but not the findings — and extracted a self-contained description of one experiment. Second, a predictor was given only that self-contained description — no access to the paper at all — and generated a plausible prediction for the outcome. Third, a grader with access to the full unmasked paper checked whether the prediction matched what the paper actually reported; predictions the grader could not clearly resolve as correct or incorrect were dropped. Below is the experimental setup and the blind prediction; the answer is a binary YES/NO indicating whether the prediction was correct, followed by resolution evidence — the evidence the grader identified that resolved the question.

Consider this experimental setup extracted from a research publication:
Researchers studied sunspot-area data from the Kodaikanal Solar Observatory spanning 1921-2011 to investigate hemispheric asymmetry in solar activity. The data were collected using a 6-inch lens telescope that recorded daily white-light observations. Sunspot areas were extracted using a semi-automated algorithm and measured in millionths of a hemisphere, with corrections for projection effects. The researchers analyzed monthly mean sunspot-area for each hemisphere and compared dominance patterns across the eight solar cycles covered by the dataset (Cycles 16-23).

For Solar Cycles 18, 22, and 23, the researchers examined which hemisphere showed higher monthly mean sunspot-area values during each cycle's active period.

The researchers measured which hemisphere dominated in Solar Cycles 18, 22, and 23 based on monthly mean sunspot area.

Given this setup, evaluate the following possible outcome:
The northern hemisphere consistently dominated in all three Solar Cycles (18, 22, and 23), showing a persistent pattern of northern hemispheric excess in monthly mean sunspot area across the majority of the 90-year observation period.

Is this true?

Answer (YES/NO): NO